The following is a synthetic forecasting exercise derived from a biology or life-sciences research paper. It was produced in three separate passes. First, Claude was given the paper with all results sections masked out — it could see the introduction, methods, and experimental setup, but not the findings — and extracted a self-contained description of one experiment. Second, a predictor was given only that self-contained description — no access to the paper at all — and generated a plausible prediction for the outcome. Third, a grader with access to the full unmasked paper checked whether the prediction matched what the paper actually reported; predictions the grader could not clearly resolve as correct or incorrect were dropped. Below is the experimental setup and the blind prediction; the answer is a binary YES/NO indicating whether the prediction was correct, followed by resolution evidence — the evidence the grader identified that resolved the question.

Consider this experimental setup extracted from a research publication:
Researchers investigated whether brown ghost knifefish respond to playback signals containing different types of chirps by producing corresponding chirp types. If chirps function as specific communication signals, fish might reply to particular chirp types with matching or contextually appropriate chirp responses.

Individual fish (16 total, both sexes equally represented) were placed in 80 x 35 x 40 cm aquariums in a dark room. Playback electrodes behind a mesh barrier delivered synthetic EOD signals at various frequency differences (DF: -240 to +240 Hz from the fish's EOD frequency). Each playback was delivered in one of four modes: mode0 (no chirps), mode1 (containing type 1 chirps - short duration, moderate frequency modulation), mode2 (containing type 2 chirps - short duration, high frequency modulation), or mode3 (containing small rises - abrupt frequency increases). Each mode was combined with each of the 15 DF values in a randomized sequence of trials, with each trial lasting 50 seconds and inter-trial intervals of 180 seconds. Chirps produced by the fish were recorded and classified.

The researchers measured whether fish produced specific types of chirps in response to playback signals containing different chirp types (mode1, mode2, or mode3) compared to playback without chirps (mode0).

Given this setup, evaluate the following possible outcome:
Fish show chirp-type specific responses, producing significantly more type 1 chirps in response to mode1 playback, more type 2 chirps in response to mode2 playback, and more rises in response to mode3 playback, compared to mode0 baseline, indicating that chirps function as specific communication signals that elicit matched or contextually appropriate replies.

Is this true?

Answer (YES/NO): NO